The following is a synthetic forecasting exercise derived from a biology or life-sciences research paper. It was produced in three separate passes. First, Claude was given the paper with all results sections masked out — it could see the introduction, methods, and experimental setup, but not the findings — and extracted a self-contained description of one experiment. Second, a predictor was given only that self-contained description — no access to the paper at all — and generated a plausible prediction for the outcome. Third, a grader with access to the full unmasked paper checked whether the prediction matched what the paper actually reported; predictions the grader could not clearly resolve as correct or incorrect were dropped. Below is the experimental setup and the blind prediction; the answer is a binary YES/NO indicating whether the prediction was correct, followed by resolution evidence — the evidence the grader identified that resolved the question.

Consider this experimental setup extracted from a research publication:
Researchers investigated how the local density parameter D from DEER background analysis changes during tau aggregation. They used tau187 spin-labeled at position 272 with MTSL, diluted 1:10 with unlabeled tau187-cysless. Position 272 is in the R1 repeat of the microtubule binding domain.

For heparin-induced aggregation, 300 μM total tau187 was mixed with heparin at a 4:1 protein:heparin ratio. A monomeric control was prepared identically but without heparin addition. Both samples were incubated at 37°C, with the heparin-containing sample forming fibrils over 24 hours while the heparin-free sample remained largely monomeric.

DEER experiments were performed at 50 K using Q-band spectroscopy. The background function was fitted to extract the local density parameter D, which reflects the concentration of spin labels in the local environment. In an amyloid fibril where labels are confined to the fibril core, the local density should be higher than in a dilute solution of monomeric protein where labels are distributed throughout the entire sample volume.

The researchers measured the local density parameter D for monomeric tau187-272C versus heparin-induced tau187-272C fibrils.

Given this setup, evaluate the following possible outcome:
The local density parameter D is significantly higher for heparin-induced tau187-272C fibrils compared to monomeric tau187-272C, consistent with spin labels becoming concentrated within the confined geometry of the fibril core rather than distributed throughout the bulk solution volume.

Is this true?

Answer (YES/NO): YES